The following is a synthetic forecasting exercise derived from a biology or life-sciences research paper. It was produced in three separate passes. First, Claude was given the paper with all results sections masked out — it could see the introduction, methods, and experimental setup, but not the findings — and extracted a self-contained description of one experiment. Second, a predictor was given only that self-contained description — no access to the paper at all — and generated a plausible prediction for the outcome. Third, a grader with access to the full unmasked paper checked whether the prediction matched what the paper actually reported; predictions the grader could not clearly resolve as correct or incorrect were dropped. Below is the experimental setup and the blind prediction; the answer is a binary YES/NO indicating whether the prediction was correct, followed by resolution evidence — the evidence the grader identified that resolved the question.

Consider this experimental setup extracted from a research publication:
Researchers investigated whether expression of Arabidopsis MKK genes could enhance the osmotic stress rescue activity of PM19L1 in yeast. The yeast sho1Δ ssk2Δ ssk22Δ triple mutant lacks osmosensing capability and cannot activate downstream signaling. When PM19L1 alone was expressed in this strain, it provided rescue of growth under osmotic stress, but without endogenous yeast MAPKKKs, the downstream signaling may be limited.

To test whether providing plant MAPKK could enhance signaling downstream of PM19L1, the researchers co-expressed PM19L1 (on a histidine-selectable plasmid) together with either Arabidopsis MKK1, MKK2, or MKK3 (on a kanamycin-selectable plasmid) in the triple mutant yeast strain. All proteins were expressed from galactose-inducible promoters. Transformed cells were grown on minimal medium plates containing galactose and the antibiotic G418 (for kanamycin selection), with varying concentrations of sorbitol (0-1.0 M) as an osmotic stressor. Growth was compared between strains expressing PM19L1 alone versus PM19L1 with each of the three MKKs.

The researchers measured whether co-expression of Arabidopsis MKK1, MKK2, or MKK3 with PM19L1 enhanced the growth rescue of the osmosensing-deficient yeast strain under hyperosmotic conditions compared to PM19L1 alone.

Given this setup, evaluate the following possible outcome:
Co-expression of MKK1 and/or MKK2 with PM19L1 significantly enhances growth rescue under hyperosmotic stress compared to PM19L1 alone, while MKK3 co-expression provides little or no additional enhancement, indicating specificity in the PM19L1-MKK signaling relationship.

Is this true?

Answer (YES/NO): NO